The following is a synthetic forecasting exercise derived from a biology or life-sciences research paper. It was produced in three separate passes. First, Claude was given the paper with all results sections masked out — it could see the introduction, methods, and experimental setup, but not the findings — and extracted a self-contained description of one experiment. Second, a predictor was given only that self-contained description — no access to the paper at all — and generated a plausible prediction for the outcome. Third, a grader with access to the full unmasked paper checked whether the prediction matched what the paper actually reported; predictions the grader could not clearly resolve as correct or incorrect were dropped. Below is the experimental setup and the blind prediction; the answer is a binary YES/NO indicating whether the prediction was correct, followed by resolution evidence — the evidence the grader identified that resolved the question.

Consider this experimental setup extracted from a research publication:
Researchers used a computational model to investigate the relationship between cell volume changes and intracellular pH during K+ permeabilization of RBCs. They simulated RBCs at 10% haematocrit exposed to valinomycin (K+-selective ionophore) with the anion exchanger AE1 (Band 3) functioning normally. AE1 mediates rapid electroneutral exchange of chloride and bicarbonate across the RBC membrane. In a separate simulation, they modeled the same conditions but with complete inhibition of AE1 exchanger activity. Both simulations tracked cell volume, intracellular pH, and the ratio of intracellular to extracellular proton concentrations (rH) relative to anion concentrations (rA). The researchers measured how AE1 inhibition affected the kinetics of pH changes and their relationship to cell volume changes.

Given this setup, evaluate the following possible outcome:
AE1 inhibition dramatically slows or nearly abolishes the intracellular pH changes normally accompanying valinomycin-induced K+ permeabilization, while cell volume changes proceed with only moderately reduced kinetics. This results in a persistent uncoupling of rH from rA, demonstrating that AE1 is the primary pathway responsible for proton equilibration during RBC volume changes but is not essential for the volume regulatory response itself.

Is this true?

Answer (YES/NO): NO